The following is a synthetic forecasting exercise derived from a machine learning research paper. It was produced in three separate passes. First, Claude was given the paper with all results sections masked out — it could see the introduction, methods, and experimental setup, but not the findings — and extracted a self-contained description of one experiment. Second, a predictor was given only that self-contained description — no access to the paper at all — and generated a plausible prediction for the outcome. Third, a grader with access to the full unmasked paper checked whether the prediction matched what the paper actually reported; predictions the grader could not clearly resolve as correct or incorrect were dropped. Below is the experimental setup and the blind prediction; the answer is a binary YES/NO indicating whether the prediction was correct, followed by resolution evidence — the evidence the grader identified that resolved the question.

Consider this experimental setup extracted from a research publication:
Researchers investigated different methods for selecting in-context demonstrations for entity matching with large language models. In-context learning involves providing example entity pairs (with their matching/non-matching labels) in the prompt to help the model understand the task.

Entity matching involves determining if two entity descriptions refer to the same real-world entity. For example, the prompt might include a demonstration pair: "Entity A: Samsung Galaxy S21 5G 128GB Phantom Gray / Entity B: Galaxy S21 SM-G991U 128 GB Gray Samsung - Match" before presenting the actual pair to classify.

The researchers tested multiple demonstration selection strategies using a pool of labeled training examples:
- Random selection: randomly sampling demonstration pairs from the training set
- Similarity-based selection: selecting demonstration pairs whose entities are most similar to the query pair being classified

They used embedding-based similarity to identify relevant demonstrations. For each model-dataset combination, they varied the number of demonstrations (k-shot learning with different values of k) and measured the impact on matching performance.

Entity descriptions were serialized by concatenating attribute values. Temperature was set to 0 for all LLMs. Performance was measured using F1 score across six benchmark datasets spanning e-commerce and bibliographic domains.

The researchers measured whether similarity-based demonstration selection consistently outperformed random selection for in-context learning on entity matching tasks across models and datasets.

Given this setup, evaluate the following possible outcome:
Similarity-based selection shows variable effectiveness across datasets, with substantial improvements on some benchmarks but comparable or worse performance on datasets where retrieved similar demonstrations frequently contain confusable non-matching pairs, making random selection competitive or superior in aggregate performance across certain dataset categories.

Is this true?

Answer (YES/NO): NO